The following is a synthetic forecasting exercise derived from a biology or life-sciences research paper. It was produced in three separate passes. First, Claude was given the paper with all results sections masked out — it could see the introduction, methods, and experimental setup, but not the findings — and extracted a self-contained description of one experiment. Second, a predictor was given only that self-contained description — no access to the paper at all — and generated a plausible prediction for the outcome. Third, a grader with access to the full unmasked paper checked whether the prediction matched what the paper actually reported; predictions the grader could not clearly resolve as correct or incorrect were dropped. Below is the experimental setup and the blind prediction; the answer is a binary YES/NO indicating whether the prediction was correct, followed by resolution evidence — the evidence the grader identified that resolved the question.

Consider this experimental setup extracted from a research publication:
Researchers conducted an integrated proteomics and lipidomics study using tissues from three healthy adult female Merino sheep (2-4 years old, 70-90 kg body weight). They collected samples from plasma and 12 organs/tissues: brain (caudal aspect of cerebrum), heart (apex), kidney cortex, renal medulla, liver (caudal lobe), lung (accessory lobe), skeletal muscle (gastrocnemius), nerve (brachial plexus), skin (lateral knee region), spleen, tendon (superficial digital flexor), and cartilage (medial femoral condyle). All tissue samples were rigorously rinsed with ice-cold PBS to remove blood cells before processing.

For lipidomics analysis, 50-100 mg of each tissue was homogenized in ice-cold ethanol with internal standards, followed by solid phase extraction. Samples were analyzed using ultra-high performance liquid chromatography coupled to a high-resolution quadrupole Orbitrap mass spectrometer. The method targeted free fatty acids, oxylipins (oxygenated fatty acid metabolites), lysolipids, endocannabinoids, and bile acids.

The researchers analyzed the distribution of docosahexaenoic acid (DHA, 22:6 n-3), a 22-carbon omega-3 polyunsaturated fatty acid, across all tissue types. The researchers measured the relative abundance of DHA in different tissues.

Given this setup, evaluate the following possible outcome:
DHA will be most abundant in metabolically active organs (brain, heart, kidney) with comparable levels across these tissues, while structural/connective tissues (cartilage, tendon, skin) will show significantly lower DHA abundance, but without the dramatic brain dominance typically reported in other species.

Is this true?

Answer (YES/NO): NO